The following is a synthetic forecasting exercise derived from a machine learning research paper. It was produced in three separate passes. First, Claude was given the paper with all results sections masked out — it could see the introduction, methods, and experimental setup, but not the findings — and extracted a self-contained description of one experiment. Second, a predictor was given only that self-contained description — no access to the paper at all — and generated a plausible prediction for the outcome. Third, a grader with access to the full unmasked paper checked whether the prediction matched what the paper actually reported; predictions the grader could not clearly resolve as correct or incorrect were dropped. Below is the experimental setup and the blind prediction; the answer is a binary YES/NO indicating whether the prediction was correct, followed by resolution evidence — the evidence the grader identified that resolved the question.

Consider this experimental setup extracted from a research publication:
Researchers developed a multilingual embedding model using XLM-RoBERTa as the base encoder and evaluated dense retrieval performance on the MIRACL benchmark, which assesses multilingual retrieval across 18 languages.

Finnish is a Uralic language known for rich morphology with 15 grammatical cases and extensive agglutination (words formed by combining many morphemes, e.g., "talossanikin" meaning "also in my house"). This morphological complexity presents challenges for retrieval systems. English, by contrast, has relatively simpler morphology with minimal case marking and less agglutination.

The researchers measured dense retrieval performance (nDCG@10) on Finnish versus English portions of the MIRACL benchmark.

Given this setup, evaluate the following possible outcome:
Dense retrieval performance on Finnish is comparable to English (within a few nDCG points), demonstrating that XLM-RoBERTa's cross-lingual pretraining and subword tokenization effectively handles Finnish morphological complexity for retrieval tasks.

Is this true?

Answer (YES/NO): NO